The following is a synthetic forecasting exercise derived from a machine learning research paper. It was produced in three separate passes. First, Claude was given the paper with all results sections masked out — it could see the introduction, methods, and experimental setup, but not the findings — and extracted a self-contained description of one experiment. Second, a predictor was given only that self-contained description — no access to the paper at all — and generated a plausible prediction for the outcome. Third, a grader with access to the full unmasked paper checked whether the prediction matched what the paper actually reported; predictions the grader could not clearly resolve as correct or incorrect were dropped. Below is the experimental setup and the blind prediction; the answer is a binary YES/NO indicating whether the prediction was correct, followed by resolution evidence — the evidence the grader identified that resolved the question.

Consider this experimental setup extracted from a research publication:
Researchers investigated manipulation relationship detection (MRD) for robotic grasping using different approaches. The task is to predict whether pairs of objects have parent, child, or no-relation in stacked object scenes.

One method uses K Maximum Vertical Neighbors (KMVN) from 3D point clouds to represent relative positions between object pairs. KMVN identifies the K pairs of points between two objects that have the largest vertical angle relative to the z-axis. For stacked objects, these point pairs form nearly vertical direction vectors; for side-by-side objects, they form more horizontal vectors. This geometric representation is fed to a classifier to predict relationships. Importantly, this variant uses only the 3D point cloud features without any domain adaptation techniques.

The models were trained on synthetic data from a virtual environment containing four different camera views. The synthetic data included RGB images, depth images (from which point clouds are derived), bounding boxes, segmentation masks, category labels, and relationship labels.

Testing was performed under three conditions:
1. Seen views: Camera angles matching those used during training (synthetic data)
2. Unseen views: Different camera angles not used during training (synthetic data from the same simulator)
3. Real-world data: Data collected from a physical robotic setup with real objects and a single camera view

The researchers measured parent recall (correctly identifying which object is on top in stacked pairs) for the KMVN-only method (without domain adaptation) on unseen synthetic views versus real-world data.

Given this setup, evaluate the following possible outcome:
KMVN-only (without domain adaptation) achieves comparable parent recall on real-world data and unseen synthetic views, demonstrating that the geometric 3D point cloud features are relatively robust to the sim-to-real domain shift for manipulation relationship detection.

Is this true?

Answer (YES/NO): NO